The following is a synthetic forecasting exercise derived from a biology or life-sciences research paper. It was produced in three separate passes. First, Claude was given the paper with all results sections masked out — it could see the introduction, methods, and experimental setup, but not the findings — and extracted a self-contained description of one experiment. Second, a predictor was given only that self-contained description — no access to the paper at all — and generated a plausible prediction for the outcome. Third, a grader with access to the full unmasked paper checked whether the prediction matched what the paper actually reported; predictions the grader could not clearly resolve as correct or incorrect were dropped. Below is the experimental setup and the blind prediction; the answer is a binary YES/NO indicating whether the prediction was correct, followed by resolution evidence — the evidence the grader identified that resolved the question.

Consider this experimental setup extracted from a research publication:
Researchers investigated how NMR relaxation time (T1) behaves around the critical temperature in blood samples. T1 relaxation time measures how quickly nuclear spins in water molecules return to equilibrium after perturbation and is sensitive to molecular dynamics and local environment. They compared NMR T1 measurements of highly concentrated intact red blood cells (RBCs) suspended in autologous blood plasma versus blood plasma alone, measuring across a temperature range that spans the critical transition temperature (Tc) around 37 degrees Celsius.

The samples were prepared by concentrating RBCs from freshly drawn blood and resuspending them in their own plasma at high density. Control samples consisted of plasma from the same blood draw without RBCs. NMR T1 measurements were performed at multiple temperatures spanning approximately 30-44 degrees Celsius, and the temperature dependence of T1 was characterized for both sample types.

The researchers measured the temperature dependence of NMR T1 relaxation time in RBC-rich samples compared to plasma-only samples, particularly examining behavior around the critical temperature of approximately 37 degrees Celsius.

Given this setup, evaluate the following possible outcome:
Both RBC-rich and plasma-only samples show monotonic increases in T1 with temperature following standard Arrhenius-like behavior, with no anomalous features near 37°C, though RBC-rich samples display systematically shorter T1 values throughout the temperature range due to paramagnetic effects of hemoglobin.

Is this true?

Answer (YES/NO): NO